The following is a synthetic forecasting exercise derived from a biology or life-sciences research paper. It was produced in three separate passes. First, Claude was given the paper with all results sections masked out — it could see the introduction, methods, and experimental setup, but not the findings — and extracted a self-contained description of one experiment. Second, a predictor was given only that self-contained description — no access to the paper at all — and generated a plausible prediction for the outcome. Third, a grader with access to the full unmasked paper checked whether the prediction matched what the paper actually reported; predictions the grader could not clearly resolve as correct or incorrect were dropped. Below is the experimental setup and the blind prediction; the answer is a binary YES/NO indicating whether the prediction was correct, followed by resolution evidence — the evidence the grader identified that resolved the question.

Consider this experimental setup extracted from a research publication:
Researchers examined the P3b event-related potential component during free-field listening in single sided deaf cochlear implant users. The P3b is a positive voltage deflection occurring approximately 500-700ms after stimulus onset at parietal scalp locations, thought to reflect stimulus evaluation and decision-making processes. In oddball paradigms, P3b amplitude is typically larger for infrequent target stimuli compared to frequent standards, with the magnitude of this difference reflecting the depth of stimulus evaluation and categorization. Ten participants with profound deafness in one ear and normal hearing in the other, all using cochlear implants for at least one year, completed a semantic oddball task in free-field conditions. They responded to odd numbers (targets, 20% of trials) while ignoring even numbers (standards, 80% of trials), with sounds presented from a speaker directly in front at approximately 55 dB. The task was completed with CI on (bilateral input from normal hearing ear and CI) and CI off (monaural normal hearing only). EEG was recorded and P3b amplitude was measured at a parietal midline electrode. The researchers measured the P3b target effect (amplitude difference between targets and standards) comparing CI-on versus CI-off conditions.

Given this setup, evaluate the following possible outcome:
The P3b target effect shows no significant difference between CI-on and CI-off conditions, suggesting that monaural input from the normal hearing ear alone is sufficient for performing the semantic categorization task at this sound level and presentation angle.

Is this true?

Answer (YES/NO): NO